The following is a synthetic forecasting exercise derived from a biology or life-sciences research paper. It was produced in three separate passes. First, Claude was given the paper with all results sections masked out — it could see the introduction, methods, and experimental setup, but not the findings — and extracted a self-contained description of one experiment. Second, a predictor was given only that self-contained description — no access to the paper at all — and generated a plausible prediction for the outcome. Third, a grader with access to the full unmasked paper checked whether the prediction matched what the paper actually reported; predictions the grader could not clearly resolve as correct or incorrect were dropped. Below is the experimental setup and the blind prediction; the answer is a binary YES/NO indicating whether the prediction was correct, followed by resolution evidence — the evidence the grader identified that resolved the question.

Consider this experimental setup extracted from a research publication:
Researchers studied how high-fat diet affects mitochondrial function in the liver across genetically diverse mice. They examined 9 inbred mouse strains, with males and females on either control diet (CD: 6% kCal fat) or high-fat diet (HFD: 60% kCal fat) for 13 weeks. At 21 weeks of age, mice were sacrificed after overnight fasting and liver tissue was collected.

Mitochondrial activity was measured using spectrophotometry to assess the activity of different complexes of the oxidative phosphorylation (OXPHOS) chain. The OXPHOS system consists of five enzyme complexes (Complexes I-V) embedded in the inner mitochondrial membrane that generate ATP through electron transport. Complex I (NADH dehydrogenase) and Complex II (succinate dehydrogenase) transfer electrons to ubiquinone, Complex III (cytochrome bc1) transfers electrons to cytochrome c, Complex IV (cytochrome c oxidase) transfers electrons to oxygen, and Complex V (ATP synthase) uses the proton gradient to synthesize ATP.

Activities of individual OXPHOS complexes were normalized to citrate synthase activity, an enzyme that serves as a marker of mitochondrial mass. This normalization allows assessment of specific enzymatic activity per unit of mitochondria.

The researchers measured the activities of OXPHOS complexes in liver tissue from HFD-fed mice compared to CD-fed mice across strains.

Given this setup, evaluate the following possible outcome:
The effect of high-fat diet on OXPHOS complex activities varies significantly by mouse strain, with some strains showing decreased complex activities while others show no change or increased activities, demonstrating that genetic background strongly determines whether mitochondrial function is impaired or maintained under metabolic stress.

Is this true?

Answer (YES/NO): NO